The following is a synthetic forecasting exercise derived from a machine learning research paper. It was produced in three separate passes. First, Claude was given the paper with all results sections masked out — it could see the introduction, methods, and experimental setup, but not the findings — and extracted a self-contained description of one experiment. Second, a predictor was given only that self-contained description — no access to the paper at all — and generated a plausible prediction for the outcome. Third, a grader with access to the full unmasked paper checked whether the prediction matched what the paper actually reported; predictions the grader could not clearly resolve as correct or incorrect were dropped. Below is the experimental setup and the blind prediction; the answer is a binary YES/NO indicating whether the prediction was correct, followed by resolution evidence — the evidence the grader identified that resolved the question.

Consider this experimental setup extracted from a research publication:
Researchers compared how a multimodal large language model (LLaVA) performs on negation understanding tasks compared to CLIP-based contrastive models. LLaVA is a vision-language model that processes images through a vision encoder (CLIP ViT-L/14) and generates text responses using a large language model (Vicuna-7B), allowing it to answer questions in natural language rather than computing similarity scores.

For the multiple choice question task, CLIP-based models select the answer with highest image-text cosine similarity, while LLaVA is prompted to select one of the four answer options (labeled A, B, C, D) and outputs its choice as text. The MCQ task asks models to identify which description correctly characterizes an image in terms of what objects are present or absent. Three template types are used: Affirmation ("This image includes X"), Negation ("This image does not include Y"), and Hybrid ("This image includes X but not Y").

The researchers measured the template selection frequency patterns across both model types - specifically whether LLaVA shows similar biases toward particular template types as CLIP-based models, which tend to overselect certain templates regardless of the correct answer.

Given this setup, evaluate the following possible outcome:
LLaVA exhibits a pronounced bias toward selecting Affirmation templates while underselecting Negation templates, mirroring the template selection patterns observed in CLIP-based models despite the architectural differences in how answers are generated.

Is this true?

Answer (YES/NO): NO